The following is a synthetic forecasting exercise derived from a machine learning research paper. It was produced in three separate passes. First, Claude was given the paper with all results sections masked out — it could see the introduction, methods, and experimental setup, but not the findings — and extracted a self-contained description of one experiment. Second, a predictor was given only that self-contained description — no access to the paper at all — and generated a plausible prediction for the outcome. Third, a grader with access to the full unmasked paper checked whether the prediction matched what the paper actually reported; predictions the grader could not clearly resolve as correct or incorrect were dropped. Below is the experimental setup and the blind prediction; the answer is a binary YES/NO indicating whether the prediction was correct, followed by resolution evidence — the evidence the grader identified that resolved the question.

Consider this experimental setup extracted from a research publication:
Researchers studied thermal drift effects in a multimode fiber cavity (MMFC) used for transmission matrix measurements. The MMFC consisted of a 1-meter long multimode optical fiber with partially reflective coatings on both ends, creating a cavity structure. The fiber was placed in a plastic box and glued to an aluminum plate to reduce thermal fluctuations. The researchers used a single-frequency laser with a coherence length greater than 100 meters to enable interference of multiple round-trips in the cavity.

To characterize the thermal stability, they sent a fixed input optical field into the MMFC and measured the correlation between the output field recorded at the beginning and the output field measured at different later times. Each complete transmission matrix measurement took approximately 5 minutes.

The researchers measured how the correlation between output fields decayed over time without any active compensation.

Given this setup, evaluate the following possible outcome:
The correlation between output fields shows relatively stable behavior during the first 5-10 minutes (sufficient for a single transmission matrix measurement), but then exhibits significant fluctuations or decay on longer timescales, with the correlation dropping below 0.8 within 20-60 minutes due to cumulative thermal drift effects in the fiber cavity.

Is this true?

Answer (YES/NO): NO